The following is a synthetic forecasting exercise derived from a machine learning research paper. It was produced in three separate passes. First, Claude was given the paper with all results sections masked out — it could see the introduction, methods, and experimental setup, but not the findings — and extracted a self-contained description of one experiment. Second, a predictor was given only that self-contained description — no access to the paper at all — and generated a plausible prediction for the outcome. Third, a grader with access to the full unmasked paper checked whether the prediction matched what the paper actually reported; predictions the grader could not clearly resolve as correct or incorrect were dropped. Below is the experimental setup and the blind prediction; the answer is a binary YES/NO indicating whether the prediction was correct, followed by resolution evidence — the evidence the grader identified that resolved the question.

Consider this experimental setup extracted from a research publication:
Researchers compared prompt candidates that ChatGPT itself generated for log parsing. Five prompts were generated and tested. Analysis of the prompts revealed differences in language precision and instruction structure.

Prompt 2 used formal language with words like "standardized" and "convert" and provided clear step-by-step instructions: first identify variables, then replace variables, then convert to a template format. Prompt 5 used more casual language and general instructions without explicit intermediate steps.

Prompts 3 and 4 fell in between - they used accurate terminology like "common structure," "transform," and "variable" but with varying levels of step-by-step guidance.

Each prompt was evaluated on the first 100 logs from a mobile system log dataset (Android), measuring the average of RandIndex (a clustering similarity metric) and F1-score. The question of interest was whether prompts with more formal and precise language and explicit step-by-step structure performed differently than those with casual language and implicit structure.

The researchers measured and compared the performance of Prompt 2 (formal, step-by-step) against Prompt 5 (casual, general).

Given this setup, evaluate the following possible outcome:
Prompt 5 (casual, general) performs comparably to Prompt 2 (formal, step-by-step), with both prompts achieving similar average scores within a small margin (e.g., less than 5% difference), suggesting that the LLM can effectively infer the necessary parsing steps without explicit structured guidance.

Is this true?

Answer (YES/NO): NO